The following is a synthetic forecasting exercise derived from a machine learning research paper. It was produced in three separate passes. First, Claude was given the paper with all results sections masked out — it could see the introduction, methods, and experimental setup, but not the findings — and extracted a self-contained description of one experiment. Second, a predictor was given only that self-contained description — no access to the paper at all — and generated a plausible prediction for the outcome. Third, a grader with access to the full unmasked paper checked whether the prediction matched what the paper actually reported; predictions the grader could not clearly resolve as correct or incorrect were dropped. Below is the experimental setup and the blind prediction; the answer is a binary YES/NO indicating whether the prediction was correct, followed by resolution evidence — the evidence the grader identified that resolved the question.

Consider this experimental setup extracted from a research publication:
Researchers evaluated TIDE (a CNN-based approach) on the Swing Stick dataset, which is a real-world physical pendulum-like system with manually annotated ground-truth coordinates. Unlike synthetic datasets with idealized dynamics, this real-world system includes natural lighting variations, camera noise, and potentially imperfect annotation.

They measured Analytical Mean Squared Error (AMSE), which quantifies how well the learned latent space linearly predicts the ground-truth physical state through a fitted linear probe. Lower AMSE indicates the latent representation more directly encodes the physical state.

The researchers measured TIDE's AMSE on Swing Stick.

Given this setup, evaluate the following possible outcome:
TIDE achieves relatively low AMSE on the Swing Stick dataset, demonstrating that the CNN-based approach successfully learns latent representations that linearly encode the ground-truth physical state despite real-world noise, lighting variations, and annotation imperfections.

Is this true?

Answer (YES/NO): NO